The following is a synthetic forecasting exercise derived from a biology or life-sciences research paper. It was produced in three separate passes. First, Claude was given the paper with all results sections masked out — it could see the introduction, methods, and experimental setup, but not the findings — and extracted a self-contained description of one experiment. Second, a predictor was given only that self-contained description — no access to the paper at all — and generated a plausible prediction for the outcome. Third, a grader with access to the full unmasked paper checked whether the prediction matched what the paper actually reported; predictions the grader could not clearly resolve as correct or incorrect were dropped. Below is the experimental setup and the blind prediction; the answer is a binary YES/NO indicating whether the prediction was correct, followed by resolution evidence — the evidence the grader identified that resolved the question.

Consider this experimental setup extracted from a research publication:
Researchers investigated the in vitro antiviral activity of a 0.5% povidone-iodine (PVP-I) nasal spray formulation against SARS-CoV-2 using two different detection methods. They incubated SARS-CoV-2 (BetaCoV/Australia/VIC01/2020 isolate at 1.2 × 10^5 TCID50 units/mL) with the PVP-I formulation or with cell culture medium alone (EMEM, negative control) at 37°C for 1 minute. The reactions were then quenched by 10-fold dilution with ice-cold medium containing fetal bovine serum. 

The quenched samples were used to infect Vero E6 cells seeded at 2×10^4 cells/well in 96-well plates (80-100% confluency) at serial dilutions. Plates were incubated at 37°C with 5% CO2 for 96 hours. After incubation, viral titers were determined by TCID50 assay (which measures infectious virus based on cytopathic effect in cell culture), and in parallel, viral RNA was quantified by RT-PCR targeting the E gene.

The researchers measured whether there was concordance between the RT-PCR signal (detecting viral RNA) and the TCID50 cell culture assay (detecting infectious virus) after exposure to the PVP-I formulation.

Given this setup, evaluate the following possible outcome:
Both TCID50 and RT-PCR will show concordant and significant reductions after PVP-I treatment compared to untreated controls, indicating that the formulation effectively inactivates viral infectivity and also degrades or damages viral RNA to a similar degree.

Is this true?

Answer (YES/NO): NO